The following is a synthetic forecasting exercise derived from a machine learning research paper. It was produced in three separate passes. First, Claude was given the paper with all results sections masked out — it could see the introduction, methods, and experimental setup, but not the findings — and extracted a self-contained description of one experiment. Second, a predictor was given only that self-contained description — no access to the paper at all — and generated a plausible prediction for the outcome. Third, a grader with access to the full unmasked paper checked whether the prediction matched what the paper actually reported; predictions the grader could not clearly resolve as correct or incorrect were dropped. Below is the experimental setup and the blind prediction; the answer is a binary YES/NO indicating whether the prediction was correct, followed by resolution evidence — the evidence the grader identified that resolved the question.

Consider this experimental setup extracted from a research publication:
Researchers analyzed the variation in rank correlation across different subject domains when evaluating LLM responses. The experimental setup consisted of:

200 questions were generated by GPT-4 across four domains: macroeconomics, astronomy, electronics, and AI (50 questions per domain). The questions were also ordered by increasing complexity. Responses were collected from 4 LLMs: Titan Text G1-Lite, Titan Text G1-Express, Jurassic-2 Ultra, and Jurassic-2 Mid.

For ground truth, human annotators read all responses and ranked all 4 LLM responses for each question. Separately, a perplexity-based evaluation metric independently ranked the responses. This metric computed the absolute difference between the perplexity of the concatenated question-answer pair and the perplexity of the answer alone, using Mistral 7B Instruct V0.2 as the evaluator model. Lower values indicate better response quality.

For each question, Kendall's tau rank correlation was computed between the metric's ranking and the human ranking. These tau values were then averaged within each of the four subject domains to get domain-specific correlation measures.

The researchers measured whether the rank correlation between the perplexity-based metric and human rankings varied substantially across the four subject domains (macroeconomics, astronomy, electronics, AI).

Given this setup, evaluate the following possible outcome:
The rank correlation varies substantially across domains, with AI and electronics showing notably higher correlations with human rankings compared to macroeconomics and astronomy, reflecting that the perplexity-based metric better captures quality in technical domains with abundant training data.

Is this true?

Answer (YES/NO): NO